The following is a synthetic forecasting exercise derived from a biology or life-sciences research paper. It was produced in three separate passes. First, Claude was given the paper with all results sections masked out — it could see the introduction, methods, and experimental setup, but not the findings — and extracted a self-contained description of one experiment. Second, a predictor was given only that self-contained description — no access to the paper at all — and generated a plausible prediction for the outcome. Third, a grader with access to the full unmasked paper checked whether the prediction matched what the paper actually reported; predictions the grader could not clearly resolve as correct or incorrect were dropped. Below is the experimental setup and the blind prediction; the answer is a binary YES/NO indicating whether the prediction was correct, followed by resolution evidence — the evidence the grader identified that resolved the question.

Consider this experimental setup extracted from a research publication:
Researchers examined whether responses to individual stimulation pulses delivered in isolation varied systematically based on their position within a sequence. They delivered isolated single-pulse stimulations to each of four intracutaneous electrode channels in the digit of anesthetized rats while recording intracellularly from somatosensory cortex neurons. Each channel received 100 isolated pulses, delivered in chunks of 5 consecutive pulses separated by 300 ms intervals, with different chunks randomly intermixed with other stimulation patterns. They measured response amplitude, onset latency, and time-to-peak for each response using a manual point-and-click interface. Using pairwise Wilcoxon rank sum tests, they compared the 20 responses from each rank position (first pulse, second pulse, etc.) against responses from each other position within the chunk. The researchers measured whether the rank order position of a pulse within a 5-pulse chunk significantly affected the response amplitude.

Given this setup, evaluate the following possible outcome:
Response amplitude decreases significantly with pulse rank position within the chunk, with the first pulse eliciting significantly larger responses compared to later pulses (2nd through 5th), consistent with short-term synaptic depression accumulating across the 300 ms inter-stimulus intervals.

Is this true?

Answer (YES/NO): NO